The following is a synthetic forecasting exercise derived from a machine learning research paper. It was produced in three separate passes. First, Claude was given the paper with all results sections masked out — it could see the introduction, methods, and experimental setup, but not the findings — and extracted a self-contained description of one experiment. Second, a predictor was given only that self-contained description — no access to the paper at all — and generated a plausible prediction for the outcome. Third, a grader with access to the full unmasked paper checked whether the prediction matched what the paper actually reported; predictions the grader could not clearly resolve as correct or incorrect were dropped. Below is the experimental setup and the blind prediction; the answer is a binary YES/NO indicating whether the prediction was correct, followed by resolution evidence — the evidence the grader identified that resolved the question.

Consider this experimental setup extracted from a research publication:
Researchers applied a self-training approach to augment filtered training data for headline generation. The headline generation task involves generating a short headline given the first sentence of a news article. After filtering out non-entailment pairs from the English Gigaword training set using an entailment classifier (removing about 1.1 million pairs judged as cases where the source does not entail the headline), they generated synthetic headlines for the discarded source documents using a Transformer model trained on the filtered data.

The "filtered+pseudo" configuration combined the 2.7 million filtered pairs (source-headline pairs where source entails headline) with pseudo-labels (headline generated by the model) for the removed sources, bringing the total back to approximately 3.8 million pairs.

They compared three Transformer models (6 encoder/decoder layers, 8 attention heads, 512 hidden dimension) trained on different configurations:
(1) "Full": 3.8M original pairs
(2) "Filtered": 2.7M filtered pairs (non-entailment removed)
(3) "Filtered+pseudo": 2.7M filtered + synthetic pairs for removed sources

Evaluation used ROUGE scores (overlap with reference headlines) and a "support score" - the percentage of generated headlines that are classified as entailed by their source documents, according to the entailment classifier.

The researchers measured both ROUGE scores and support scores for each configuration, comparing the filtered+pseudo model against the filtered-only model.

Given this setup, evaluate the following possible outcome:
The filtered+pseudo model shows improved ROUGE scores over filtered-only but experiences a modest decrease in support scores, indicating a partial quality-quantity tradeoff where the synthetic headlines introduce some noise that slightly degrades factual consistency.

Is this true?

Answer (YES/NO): NO